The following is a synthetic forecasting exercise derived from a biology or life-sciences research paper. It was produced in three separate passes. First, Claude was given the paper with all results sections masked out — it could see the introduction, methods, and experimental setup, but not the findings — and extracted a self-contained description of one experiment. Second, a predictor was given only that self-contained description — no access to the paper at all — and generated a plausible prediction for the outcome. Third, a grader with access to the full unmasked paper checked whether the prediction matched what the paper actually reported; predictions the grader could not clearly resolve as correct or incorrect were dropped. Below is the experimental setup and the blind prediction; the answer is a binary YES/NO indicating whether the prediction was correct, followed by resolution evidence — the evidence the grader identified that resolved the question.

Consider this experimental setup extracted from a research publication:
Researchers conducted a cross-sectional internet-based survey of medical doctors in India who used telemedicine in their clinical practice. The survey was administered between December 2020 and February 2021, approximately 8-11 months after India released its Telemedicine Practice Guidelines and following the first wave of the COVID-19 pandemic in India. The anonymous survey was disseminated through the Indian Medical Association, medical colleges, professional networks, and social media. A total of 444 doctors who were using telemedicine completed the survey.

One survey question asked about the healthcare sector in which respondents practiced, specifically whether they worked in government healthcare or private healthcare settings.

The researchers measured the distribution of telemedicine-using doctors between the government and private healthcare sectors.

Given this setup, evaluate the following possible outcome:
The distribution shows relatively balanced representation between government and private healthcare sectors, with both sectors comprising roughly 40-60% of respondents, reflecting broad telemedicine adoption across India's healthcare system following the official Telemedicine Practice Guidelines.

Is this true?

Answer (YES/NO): YES